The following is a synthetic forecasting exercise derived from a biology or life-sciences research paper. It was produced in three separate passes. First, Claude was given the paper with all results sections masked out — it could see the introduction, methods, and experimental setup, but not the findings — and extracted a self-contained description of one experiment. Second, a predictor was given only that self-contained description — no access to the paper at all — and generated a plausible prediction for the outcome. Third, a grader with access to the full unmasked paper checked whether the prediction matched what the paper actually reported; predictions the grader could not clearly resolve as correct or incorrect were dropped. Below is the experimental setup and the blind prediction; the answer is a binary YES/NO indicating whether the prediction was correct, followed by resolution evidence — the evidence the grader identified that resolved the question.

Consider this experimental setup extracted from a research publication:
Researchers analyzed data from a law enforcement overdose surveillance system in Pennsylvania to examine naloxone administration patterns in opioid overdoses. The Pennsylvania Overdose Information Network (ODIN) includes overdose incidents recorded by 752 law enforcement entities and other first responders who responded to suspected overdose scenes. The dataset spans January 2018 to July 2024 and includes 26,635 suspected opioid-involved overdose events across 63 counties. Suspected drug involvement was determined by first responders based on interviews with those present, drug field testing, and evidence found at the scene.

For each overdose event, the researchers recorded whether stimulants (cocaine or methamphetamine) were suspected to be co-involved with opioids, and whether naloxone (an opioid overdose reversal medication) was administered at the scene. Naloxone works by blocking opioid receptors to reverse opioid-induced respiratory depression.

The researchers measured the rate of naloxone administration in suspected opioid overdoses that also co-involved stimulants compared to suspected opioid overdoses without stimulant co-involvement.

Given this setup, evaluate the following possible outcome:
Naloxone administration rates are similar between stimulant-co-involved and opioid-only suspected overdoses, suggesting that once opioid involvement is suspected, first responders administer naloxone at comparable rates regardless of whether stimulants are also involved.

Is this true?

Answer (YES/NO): NO